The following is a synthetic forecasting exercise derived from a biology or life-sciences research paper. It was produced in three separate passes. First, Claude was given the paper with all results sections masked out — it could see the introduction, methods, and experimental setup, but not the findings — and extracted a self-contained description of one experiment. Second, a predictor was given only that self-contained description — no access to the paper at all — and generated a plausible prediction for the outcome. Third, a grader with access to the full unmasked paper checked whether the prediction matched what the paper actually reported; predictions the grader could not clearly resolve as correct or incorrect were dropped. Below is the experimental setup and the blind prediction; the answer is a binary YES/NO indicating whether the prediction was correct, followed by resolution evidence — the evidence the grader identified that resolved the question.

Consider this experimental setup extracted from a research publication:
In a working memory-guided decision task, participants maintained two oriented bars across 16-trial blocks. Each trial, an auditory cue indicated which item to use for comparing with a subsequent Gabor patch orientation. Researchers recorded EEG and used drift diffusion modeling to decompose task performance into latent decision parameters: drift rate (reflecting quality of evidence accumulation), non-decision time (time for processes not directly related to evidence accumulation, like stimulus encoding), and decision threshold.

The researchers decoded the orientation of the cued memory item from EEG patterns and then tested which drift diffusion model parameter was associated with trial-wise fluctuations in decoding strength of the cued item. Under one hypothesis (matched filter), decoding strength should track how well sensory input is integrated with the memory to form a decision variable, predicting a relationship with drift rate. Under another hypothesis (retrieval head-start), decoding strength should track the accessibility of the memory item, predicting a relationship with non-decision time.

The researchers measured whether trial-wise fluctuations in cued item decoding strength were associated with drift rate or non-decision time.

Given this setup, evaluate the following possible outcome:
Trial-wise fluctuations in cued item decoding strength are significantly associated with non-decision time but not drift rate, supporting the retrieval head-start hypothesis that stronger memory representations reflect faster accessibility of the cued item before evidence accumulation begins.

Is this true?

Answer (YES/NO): NO